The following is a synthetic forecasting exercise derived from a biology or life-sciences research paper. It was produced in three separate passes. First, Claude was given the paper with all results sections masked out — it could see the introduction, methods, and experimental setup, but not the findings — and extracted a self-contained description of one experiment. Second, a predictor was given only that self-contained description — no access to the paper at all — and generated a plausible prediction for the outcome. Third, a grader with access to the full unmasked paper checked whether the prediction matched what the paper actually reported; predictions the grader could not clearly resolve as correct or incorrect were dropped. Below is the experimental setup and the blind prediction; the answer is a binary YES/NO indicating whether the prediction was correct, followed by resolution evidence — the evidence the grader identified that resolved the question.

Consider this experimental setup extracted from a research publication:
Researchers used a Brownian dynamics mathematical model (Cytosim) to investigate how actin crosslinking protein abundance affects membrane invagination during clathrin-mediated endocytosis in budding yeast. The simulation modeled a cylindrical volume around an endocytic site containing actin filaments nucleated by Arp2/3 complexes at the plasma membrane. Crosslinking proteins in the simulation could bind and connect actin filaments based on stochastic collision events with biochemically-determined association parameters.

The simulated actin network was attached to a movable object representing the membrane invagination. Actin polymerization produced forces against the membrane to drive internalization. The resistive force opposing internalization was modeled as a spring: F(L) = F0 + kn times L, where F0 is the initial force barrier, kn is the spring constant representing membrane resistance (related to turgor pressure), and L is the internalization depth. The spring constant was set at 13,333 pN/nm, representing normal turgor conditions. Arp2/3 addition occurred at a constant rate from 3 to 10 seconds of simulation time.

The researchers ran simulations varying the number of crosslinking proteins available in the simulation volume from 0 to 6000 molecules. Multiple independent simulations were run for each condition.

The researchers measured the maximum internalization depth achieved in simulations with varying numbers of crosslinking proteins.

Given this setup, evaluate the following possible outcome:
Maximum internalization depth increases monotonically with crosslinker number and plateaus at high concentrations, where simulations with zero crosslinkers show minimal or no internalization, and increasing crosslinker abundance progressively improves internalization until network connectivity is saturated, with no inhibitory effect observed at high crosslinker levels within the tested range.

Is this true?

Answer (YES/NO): NO